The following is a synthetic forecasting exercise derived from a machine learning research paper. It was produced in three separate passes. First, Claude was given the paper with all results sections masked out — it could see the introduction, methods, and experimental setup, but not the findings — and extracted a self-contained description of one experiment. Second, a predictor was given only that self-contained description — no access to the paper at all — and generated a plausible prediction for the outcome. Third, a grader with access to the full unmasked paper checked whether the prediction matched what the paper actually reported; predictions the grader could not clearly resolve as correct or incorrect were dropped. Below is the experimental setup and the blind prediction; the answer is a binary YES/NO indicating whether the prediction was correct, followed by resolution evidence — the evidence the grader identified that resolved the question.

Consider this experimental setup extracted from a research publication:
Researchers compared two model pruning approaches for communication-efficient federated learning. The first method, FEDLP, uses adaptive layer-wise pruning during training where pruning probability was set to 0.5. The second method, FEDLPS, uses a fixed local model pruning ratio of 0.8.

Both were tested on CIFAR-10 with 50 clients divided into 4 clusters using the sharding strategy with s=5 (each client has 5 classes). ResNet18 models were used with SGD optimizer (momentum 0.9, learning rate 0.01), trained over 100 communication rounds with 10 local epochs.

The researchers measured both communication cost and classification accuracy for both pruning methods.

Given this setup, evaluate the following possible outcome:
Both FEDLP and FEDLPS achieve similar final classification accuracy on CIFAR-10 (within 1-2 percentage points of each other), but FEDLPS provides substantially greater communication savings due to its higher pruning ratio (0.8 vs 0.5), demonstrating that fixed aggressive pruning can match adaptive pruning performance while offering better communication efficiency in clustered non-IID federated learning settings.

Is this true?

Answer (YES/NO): NO